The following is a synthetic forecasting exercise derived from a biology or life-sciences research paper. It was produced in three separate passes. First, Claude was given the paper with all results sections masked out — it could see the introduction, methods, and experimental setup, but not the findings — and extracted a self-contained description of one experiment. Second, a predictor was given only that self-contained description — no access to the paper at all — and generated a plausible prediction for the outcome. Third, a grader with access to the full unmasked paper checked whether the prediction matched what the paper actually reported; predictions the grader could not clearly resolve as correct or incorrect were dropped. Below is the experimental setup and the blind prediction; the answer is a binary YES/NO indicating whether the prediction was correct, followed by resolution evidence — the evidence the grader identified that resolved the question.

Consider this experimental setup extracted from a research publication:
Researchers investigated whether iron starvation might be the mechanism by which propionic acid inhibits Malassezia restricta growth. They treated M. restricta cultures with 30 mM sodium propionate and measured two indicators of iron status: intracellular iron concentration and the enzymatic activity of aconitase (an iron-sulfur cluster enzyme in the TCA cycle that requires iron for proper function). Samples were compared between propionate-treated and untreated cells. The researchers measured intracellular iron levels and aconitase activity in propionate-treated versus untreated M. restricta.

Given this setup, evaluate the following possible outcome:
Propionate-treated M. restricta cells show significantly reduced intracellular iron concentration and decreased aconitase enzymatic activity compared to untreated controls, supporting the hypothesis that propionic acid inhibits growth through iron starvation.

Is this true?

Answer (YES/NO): YES